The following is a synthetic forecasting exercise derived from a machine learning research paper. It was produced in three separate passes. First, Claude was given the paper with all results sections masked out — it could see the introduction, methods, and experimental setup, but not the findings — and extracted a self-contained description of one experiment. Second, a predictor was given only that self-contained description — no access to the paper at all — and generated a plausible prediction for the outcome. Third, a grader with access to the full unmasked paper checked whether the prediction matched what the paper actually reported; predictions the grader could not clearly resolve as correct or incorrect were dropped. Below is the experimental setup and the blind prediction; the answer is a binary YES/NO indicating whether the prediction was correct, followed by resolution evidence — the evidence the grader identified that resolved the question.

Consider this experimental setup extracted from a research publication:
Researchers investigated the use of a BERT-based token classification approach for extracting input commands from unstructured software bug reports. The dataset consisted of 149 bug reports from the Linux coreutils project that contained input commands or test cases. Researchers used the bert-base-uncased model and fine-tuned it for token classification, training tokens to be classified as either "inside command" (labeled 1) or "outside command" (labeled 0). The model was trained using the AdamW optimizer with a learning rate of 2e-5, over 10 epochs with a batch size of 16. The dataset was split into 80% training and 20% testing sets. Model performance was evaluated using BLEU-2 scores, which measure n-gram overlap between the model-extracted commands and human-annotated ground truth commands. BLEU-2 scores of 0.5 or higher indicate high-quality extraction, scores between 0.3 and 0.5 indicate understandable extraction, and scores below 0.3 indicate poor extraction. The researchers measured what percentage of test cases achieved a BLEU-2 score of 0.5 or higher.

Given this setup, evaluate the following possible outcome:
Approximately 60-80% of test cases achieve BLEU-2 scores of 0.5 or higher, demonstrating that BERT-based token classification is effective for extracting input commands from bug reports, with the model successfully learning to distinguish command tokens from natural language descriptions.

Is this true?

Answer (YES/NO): NO